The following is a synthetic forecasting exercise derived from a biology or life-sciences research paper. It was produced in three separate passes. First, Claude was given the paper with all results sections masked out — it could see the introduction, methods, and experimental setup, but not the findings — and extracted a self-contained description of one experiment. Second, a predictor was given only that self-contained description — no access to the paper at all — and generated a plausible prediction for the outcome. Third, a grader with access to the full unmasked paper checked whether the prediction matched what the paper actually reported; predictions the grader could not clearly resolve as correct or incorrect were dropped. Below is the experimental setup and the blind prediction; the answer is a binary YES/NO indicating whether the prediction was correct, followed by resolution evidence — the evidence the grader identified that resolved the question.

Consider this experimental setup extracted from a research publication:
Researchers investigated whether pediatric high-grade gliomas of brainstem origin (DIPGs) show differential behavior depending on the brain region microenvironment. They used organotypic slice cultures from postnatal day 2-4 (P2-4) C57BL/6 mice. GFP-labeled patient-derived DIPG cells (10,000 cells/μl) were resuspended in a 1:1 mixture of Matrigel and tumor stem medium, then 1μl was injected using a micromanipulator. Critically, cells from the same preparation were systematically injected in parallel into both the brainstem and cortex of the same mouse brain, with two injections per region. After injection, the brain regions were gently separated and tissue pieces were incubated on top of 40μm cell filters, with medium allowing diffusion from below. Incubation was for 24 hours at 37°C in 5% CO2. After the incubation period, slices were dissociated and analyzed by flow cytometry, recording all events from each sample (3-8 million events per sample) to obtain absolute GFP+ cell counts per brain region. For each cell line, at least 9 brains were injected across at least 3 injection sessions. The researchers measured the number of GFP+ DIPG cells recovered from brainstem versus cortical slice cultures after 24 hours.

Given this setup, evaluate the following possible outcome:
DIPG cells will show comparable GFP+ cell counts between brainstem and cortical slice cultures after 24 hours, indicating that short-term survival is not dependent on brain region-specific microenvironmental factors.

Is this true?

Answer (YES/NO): NO